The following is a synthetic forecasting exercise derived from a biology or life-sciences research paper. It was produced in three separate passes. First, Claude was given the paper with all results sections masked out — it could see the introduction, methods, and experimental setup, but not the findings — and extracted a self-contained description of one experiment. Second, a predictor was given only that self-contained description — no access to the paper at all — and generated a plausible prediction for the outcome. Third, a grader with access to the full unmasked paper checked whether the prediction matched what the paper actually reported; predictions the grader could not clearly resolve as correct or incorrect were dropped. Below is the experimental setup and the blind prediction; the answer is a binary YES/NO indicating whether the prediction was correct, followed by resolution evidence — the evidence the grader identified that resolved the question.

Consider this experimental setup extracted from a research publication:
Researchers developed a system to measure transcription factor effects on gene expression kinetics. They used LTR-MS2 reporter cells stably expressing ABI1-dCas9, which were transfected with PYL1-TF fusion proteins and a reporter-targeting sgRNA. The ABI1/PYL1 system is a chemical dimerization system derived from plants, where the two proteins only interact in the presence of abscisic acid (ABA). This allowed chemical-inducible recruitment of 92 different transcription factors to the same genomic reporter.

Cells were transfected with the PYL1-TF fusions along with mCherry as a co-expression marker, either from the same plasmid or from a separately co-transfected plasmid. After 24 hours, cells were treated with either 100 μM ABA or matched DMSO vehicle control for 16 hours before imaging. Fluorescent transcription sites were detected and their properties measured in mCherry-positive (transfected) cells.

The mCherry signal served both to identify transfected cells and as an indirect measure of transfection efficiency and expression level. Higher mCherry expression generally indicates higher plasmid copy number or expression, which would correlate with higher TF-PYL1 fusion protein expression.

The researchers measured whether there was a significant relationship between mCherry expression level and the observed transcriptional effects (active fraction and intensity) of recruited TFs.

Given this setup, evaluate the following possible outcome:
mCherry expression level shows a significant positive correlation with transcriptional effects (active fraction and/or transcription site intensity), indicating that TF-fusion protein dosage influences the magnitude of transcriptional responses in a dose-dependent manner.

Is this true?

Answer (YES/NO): NO